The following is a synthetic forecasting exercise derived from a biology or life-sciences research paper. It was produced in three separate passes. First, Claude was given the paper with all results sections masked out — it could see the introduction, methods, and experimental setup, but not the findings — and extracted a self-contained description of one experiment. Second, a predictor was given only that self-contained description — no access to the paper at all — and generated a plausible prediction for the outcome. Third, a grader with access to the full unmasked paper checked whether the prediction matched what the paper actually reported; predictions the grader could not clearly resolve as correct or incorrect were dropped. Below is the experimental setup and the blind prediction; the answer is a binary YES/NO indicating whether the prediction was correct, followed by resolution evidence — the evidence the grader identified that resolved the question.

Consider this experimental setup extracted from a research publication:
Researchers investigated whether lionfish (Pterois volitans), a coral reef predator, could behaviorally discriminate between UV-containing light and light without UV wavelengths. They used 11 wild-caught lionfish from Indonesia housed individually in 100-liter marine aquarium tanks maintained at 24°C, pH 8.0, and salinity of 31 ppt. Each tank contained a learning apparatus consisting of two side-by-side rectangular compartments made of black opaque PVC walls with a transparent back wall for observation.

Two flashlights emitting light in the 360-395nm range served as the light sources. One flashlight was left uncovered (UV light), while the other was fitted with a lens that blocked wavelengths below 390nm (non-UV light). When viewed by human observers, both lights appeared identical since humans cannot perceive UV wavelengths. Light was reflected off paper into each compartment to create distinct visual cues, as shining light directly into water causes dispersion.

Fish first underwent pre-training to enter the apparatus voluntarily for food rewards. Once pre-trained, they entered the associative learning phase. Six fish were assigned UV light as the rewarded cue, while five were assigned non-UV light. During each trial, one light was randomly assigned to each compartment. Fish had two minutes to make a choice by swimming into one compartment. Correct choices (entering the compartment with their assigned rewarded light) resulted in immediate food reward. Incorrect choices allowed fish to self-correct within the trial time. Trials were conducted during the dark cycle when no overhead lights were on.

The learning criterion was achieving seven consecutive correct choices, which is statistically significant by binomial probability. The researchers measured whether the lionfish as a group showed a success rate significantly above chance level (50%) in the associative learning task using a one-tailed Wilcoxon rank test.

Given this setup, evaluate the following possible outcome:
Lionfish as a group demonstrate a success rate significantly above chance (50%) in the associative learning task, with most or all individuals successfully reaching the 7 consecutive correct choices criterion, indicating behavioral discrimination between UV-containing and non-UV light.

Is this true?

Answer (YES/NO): NO